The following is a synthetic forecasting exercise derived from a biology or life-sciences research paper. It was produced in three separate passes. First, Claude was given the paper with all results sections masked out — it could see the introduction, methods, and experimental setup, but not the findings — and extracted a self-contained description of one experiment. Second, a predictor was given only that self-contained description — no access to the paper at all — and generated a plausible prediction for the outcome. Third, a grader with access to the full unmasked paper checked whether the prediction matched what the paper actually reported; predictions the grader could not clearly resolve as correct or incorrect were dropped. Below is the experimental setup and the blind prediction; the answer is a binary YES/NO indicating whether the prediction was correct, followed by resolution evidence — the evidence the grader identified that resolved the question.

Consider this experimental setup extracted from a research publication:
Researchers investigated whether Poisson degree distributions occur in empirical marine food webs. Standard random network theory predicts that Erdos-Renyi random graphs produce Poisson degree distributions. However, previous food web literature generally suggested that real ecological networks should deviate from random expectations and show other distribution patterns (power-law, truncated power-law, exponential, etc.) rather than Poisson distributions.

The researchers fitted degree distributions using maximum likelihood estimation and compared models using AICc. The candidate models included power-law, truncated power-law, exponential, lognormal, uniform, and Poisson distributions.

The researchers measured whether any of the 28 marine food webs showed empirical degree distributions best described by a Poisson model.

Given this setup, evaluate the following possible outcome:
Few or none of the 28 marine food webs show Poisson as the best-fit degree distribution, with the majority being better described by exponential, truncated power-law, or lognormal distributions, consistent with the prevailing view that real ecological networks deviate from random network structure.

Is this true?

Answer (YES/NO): NO